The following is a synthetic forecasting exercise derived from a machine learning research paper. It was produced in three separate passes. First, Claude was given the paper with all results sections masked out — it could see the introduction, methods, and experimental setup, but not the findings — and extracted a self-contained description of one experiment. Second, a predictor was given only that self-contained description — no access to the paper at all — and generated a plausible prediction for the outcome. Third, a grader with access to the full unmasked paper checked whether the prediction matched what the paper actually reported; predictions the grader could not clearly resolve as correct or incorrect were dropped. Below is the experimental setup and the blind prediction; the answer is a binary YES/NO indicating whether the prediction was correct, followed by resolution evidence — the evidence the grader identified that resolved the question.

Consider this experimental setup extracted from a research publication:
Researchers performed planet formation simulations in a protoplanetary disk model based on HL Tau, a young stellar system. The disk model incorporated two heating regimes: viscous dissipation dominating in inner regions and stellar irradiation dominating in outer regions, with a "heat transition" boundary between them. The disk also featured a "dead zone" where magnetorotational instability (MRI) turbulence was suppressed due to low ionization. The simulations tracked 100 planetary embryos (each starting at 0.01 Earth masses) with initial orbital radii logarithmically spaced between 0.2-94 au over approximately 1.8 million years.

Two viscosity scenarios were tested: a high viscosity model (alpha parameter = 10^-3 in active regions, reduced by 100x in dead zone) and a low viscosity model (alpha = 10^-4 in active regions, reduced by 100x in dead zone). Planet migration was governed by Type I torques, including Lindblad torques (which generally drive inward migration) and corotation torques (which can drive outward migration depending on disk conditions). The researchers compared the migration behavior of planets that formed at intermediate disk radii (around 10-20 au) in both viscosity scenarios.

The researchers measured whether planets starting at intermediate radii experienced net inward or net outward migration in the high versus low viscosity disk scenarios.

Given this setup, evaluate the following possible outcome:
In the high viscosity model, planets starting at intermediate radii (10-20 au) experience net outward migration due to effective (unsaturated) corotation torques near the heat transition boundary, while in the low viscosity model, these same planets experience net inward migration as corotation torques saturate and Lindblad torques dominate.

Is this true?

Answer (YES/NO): NO